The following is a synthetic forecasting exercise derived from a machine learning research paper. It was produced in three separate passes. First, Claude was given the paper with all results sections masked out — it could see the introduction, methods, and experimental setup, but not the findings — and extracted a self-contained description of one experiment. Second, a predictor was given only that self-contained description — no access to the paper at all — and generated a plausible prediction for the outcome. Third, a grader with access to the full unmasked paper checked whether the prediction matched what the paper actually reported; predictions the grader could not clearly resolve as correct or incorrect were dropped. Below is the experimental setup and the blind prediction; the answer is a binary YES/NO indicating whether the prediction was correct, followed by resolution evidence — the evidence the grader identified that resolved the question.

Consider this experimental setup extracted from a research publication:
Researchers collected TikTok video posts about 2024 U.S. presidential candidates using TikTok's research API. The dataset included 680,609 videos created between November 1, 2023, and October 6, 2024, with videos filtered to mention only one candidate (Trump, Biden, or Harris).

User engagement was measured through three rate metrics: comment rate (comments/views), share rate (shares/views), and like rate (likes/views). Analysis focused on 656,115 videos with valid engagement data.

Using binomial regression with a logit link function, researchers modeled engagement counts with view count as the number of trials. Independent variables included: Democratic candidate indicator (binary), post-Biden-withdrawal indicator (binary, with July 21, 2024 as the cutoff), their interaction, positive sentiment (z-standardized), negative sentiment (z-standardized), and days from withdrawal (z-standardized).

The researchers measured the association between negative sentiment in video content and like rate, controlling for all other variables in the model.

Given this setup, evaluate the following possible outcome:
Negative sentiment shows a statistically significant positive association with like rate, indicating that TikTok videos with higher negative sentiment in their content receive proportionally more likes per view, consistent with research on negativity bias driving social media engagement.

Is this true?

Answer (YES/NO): NO